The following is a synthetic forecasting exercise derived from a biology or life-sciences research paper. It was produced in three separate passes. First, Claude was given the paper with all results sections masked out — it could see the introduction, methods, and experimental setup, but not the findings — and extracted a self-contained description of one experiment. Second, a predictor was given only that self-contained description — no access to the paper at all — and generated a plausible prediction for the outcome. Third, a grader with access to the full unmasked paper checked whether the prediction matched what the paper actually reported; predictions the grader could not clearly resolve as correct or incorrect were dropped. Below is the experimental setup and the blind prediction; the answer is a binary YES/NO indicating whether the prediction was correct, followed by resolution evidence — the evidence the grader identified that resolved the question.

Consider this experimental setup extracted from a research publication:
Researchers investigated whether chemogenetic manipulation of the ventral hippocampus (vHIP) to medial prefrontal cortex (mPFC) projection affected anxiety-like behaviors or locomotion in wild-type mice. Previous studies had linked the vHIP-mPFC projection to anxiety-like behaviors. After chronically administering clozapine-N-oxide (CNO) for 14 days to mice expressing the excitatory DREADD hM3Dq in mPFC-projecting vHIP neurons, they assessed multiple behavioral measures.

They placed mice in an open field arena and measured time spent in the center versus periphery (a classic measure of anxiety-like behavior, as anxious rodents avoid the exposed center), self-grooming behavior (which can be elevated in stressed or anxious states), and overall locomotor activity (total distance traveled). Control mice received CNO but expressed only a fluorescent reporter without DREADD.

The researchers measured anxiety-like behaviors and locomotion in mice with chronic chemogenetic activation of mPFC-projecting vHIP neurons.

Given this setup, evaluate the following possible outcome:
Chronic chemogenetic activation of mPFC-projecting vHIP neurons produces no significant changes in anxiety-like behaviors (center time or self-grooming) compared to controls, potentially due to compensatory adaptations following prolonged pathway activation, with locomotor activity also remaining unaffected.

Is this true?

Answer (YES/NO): NO